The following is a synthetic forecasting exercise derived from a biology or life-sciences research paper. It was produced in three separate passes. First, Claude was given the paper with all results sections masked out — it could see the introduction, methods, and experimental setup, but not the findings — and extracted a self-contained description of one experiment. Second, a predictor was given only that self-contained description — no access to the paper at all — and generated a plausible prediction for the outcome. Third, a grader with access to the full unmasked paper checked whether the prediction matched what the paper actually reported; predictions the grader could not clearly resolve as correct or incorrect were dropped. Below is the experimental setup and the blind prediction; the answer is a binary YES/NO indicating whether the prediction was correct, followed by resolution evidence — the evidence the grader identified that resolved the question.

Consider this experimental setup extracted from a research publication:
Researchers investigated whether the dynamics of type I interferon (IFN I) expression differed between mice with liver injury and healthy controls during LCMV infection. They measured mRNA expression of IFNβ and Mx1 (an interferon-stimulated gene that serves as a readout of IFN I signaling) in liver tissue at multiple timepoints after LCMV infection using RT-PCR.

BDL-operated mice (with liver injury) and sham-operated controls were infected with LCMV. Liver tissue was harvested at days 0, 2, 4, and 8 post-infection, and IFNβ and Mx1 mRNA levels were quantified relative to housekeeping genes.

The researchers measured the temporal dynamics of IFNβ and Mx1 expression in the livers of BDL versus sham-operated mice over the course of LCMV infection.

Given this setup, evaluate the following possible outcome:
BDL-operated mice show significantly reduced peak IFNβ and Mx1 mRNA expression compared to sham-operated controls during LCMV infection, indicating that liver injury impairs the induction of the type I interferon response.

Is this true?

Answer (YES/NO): NO